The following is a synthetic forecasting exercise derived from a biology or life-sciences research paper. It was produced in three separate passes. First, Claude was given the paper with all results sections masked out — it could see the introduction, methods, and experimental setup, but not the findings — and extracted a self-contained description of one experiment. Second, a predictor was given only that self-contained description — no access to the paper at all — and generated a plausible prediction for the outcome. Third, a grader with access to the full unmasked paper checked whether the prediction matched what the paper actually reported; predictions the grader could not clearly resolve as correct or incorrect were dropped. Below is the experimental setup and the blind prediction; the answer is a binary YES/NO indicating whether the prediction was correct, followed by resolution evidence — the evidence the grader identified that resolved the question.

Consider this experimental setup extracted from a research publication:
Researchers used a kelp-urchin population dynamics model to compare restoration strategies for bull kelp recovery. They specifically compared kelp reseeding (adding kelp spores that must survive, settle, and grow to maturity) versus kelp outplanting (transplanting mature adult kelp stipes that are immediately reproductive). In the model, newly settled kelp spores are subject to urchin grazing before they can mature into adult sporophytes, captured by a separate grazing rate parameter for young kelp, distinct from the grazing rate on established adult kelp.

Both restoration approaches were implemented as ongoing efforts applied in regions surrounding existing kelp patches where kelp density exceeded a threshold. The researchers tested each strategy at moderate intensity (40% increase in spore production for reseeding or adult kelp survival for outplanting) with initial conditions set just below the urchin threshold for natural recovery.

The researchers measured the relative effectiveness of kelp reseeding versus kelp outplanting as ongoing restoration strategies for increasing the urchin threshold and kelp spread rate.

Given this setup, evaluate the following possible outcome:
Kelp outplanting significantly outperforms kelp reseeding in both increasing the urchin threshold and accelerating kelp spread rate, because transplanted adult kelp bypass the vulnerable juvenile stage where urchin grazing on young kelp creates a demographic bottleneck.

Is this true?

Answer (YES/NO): NO